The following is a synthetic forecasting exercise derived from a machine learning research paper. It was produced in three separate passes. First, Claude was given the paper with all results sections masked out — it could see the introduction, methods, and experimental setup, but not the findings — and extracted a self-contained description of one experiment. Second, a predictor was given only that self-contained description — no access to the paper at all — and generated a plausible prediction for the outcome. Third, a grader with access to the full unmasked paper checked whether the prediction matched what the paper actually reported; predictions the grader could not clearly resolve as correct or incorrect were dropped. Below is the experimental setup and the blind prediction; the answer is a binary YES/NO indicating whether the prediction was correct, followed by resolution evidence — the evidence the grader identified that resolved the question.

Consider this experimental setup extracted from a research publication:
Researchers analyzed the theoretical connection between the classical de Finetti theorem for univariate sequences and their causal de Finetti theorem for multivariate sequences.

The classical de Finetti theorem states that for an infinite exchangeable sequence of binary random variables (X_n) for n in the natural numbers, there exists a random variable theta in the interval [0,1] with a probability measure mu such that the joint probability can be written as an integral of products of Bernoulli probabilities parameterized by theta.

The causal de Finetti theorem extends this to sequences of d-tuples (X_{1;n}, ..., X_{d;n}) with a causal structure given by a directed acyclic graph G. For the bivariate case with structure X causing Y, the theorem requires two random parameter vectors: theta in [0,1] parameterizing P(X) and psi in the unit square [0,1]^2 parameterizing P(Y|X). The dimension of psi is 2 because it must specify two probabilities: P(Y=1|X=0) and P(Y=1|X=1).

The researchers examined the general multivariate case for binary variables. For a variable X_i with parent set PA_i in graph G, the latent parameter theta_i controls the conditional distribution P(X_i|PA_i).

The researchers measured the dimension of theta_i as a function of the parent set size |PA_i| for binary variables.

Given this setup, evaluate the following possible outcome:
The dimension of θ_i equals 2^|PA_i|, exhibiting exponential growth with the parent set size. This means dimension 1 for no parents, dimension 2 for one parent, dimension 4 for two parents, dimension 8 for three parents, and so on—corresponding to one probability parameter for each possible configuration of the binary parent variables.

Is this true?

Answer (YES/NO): YES